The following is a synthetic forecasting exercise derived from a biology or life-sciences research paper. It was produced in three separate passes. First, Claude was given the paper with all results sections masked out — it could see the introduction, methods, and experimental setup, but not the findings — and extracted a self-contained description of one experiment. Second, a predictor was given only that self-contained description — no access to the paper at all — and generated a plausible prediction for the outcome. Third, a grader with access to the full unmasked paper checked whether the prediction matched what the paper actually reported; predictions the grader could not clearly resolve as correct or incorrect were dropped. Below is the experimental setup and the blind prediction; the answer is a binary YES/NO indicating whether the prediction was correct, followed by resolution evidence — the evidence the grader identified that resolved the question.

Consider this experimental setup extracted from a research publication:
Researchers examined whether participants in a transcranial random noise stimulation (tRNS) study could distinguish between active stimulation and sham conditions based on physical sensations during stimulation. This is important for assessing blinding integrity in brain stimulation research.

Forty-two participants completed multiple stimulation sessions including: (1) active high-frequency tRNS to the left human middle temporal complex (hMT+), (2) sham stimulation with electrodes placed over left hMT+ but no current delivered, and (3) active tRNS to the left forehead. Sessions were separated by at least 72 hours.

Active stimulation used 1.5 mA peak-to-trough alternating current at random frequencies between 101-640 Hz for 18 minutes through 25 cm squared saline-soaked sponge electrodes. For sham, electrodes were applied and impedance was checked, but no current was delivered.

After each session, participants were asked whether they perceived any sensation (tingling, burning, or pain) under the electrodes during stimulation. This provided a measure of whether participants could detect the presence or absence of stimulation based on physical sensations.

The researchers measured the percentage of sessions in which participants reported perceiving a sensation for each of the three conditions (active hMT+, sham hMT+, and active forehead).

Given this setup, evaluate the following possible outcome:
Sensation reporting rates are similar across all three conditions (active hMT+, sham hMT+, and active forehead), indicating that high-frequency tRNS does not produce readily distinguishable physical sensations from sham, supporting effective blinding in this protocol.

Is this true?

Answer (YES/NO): YES